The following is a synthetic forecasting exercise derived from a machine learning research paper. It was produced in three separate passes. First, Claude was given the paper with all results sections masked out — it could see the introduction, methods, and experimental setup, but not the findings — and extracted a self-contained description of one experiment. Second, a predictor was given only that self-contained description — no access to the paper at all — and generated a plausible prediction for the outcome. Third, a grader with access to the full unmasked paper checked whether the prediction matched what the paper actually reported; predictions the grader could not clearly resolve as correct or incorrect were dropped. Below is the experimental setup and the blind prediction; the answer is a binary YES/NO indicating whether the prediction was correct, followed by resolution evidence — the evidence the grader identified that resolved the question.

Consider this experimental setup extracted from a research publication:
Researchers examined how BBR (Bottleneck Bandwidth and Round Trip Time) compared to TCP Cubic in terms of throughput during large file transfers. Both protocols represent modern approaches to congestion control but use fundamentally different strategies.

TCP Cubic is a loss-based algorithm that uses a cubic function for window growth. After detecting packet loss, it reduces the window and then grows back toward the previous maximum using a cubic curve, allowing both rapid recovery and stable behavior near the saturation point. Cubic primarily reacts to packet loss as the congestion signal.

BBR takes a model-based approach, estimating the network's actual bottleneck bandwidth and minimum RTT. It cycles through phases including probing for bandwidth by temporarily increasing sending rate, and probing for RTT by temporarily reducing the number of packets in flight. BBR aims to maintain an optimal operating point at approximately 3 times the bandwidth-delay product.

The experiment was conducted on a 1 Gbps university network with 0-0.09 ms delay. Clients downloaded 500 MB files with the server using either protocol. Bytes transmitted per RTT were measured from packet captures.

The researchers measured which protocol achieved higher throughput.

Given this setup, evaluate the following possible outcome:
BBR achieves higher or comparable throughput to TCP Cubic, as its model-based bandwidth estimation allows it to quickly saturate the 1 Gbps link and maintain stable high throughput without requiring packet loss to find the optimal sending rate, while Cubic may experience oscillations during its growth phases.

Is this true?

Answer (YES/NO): YES